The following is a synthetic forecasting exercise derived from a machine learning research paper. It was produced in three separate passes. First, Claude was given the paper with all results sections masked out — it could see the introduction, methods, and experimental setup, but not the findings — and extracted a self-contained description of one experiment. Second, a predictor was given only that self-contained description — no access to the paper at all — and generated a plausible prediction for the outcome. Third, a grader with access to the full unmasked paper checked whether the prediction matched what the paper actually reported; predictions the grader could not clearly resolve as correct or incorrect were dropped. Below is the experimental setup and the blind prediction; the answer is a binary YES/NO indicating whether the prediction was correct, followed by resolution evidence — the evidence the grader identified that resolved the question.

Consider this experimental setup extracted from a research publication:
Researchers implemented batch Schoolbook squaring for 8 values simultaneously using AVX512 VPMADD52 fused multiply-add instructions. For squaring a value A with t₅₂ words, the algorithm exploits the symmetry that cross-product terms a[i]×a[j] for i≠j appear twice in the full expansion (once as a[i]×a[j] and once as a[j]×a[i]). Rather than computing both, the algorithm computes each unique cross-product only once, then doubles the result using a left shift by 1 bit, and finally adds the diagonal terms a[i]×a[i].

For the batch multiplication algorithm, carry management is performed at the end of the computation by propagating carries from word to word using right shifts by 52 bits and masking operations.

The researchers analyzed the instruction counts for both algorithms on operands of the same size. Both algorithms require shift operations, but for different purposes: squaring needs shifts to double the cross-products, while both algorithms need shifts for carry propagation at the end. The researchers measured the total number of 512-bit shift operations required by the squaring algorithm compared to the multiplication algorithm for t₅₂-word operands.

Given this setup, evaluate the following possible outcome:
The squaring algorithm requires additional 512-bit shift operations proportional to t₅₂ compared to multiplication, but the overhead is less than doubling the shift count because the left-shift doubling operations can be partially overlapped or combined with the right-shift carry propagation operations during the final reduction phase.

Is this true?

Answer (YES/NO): NO